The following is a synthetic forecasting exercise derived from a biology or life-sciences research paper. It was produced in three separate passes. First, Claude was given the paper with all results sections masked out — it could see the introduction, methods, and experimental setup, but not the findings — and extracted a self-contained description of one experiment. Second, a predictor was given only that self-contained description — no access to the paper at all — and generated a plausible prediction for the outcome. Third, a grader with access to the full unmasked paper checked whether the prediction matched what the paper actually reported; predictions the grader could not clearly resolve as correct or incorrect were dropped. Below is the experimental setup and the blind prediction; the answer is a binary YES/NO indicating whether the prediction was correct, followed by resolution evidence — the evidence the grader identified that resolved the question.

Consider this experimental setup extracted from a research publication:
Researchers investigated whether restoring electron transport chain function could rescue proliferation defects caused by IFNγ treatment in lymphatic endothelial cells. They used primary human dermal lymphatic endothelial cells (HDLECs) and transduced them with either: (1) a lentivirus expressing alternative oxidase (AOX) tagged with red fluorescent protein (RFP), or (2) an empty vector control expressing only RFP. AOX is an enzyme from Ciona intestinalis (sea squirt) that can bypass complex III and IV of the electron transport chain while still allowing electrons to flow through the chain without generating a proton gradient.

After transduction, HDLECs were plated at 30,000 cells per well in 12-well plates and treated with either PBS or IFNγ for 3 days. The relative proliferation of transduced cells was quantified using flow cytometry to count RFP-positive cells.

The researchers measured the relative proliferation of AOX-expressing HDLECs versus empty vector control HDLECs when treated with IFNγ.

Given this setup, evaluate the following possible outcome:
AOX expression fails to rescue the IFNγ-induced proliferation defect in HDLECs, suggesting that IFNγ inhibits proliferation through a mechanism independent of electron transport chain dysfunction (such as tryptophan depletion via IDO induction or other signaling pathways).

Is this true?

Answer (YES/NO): NO